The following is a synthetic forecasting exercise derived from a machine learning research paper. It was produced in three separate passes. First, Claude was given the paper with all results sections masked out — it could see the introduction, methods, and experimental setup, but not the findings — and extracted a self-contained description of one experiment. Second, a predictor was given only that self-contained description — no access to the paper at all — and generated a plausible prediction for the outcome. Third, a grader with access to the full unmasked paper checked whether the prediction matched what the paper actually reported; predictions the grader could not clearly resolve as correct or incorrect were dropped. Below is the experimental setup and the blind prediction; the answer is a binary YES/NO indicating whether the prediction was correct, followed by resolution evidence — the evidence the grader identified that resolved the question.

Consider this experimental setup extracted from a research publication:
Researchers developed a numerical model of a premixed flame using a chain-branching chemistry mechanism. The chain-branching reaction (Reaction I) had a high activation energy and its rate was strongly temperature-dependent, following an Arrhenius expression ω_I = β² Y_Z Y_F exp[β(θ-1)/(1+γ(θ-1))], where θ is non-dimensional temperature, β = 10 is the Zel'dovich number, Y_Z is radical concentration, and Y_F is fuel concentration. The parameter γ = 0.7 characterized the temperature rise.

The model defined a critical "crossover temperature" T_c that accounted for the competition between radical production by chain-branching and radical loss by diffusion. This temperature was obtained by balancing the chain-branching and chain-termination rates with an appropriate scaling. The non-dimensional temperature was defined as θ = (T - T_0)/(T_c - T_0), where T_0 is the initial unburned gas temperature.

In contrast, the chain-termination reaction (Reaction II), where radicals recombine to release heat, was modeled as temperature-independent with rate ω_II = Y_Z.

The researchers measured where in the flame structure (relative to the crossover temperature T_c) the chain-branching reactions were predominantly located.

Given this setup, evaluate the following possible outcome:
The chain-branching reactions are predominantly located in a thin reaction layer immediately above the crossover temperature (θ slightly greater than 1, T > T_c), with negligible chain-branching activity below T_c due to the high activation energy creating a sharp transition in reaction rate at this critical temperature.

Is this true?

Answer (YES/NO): YES